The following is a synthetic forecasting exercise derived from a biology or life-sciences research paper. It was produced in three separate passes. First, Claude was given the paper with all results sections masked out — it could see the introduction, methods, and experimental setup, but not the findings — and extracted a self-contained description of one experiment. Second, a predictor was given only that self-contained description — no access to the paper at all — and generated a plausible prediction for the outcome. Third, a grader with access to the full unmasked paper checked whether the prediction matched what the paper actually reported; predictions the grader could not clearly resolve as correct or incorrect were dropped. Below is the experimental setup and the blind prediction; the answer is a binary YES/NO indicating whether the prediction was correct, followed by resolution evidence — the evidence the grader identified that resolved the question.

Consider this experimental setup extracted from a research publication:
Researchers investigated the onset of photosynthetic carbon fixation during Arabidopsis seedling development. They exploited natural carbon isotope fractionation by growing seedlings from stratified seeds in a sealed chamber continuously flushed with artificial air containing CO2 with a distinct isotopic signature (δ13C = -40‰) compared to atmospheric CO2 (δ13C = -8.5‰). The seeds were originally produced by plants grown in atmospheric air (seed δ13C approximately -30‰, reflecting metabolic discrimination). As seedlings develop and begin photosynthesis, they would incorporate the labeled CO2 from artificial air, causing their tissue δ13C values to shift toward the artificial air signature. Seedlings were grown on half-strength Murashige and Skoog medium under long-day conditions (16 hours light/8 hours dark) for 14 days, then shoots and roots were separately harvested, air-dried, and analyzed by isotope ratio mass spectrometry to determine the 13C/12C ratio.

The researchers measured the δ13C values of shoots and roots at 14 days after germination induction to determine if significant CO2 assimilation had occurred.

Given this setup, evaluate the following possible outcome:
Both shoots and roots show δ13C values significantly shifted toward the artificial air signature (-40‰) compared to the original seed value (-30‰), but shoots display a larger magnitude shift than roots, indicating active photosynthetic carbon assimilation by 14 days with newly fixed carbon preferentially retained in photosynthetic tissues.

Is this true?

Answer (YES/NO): YES